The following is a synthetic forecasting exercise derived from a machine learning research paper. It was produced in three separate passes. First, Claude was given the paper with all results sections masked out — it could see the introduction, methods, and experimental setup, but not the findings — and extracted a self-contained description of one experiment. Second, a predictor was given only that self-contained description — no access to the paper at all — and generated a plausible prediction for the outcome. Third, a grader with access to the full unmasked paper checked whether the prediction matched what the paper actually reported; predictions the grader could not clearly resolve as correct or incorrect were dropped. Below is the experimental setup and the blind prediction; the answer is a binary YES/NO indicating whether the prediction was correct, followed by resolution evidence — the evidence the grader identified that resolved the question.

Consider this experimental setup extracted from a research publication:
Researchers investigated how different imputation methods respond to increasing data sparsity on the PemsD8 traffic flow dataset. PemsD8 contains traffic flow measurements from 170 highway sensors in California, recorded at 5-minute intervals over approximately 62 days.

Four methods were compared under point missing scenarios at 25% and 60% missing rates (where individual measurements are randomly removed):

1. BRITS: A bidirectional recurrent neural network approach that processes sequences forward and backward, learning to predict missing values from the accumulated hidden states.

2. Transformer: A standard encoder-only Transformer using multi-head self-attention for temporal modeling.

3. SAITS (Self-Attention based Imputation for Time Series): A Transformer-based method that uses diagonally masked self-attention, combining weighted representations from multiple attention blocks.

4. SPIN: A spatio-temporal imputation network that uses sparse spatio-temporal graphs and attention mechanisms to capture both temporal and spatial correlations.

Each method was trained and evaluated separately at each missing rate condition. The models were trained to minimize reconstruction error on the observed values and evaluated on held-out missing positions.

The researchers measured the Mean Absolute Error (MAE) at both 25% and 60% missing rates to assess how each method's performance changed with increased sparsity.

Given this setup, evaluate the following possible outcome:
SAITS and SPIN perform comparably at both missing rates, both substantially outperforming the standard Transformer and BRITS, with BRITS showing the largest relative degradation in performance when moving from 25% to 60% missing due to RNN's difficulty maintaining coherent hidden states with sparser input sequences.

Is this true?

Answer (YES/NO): NO